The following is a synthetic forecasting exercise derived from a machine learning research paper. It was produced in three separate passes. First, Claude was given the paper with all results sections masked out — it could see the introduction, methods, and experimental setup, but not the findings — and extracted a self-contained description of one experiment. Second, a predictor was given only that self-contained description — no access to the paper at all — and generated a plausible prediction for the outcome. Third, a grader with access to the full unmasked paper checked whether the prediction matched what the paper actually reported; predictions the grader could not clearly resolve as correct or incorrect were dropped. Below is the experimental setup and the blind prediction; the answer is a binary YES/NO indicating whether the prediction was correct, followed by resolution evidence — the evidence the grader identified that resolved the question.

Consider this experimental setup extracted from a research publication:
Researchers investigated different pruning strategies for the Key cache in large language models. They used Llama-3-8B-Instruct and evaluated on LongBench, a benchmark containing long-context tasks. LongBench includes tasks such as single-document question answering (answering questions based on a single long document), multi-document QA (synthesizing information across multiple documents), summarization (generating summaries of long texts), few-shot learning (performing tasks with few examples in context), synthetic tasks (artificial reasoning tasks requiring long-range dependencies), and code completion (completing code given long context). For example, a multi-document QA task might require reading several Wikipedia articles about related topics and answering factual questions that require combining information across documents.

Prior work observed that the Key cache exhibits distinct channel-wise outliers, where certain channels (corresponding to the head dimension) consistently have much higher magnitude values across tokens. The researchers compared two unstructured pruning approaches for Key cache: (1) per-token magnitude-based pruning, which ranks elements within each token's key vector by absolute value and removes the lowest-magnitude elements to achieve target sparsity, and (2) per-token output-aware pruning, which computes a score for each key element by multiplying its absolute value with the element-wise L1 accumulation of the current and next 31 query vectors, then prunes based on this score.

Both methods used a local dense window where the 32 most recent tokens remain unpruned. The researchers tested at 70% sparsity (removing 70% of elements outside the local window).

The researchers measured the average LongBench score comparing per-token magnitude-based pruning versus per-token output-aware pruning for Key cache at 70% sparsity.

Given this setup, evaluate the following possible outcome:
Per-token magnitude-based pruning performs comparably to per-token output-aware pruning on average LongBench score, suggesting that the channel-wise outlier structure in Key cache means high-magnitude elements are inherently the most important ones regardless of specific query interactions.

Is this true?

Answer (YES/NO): YES